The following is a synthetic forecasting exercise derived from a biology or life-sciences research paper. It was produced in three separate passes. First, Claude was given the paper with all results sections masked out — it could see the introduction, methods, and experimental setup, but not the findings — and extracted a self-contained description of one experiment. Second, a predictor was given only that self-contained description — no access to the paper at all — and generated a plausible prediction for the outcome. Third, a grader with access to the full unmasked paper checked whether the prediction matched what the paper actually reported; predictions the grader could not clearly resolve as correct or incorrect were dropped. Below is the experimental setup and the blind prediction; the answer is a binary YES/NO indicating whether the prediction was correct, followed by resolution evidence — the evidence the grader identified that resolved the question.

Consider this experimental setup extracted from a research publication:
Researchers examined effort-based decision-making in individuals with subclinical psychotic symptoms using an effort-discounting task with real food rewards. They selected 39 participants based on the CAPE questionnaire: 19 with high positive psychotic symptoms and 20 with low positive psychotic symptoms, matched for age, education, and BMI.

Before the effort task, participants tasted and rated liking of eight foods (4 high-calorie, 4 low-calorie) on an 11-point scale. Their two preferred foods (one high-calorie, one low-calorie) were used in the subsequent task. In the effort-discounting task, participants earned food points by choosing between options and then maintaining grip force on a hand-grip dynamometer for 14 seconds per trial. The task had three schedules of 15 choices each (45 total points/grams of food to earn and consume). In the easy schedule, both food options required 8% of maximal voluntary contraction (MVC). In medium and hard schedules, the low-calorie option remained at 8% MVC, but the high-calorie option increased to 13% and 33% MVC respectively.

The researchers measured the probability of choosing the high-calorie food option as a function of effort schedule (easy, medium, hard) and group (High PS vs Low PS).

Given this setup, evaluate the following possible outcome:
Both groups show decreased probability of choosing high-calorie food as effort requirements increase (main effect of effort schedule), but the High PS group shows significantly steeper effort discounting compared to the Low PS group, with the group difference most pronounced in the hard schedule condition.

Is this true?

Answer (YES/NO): NO